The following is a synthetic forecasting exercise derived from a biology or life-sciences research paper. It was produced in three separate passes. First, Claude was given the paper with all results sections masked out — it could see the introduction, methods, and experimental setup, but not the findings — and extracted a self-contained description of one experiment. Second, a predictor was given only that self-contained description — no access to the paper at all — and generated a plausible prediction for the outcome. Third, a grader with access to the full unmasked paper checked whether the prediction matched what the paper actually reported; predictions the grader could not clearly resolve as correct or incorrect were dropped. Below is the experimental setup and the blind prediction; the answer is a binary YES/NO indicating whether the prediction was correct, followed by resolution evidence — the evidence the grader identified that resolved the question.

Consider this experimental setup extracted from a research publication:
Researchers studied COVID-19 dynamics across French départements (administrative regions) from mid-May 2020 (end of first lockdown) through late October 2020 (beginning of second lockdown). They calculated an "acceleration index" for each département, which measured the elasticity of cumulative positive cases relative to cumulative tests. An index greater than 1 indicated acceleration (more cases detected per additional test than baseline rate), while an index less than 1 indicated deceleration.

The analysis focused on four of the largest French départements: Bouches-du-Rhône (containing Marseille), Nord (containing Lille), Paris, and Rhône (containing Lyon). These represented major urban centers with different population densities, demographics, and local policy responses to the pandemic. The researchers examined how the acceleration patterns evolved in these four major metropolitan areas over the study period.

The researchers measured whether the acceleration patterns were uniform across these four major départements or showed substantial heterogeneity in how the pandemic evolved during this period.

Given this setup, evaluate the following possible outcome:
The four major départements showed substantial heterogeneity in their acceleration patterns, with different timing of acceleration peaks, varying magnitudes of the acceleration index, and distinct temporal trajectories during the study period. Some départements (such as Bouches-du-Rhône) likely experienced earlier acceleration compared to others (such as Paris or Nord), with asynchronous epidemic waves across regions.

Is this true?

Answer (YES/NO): NO